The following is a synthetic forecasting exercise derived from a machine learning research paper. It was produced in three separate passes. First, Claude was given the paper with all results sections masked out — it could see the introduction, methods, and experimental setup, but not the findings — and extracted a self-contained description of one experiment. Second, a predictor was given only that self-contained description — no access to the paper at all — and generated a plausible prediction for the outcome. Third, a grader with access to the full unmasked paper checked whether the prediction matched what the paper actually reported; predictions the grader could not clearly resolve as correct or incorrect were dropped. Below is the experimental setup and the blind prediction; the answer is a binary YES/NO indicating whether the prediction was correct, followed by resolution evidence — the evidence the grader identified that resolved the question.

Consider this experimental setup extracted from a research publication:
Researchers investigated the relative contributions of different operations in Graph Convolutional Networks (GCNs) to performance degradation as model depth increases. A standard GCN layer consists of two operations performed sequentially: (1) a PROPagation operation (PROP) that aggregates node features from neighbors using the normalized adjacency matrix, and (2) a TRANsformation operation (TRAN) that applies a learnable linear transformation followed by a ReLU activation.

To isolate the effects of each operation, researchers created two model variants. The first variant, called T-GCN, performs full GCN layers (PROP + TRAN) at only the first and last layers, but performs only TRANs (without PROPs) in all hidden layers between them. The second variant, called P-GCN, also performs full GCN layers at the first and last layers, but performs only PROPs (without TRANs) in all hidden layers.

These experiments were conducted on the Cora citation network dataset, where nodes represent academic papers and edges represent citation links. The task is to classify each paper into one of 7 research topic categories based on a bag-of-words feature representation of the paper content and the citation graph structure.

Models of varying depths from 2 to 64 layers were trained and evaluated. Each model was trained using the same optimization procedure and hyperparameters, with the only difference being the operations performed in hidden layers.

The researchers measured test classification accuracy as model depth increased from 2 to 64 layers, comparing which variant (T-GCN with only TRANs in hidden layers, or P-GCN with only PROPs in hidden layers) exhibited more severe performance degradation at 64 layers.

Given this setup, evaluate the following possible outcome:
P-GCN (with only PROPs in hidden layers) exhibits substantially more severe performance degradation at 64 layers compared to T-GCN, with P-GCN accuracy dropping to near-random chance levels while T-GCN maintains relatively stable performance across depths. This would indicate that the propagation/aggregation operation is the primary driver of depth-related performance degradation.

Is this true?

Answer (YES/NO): NO